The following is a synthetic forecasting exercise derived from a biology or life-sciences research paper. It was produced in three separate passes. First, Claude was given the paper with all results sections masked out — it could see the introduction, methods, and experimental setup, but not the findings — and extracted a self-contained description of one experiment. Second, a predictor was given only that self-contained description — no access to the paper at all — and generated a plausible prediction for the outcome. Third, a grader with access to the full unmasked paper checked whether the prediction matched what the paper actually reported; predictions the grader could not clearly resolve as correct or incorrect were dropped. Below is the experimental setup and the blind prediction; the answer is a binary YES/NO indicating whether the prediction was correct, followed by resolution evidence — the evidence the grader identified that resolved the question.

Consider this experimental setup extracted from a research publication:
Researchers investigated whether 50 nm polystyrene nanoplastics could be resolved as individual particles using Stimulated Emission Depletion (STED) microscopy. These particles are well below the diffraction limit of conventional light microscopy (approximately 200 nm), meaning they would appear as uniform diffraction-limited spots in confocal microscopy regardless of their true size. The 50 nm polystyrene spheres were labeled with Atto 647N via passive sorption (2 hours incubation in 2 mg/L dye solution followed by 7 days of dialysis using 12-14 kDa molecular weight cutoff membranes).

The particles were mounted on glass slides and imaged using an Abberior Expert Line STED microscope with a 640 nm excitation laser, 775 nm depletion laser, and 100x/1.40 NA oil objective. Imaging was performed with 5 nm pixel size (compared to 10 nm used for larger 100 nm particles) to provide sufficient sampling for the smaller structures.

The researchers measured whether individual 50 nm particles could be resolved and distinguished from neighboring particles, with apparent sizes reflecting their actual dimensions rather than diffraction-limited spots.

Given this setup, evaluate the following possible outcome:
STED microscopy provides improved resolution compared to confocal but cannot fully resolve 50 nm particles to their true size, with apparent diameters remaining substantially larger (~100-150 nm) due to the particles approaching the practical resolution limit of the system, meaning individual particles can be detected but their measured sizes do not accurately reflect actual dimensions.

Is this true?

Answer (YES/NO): NO